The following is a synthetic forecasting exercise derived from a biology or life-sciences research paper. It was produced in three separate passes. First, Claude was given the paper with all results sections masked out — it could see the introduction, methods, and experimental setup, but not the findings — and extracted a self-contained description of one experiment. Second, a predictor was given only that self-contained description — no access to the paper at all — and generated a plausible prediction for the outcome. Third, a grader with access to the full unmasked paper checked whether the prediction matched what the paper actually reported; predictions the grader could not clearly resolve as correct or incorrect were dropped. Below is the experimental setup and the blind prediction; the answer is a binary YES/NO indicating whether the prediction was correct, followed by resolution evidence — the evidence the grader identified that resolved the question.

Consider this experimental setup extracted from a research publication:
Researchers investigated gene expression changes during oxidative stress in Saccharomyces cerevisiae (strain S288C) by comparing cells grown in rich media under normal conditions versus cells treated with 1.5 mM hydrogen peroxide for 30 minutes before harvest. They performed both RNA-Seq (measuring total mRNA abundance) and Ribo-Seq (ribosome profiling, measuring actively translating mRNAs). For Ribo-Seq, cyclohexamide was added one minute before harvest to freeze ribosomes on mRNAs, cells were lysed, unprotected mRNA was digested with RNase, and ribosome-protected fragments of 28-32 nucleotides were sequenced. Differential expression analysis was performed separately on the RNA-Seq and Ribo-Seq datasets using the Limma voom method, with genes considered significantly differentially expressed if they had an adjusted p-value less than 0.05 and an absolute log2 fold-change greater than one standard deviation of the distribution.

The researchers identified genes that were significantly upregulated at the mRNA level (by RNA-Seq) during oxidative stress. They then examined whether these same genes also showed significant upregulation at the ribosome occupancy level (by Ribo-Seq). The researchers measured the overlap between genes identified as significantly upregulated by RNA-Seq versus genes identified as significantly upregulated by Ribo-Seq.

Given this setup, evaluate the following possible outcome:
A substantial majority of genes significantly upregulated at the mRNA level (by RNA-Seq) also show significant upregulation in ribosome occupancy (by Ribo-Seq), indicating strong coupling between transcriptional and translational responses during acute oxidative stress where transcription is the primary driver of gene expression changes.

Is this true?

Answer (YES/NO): NO